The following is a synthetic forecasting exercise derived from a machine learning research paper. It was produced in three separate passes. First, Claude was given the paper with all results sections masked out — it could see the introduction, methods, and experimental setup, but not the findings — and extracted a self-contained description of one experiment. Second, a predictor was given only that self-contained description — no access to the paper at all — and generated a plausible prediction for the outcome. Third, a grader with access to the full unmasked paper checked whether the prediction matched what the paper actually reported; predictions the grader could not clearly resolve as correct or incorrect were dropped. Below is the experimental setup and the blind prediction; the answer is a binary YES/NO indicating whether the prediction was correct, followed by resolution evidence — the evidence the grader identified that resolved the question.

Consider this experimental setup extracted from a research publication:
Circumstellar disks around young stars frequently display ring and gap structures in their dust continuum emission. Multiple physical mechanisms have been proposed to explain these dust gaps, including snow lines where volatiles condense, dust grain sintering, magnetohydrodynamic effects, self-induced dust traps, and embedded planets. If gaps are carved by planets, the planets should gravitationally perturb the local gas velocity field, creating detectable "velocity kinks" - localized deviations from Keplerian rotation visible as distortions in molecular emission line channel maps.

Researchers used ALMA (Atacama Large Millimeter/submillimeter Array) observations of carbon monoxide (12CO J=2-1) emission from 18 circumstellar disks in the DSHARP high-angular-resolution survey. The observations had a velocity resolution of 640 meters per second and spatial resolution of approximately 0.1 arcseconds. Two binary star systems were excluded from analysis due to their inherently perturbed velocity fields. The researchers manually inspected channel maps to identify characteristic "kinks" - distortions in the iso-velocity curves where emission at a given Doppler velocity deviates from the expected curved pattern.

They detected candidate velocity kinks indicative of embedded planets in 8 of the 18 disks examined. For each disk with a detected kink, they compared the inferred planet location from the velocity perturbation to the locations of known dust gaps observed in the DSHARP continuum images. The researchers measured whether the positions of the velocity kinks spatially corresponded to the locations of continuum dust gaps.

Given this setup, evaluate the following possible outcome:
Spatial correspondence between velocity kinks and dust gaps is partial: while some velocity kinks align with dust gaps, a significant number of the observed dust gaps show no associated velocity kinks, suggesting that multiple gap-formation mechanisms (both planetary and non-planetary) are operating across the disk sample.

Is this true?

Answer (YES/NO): NO